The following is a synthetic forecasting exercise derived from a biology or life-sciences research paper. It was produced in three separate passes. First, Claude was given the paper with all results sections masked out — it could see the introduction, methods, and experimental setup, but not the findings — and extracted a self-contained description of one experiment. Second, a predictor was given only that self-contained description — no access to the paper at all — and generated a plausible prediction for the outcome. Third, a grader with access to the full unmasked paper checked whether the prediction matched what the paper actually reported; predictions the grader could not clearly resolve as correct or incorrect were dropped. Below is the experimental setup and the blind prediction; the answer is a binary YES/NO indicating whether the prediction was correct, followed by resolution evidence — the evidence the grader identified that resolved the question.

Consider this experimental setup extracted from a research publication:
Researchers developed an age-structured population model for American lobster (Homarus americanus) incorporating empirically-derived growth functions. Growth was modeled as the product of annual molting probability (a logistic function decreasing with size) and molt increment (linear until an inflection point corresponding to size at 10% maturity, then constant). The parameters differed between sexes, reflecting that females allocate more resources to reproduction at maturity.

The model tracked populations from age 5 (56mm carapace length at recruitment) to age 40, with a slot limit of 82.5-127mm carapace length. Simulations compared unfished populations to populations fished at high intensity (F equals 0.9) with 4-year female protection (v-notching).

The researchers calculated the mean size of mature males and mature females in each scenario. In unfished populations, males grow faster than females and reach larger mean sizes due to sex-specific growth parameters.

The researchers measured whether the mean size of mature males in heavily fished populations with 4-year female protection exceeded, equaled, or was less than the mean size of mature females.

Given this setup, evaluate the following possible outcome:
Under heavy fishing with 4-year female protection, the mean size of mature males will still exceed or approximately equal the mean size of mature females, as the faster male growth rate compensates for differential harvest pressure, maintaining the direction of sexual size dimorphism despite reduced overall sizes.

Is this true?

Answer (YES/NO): NO